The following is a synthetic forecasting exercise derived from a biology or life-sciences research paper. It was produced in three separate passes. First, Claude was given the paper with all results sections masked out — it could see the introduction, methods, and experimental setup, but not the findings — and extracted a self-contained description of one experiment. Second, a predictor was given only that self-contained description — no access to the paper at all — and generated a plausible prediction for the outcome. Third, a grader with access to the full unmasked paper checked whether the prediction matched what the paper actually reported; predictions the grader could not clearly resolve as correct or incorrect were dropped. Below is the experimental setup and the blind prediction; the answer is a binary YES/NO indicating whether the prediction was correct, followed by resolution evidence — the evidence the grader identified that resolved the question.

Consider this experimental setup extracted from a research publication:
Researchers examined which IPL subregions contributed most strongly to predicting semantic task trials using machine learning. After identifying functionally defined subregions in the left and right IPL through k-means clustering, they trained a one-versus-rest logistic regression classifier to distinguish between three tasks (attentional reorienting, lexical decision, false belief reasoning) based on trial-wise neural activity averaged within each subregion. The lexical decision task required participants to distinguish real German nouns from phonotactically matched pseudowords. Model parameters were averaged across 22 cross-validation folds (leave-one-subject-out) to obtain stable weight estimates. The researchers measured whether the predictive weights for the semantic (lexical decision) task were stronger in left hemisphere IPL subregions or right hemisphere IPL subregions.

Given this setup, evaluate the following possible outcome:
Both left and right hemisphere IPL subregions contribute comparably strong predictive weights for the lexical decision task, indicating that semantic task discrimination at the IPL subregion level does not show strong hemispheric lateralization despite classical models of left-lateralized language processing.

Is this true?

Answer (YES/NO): NO